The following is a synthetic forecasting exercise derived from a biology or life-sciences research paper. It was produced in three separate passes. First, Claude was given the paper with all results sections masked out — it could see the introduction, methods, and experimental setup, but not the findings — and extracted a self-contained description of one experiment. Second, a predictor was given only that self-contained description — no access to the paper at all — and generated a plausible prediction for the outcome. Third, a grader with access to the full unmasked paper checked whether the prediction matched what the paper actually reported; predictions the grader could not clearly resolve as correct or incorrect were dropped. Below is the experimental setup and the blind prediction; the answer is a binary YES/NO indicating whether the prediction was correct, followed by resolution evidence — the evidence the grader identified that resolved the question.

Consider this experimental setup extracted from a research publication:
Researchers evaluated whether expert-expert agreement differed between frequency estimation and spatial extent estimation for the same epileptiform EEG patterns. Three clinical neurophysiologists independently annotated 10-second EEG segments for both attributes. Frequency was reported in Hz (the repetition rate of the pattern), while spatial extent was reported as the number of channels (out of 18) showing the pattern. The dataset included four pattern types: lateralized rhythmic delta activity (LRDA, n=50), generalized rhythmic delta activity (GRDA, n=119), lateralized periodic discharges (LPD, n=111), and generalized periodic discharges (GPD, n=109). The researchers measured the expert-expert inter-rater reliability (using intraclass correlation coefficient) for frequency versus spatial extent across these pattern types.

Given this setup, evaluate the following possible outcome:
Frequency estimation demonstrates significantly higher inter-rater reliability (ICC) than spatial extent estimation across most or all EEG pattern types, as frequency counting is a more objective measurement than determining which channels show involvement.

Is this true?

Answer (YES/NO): YES